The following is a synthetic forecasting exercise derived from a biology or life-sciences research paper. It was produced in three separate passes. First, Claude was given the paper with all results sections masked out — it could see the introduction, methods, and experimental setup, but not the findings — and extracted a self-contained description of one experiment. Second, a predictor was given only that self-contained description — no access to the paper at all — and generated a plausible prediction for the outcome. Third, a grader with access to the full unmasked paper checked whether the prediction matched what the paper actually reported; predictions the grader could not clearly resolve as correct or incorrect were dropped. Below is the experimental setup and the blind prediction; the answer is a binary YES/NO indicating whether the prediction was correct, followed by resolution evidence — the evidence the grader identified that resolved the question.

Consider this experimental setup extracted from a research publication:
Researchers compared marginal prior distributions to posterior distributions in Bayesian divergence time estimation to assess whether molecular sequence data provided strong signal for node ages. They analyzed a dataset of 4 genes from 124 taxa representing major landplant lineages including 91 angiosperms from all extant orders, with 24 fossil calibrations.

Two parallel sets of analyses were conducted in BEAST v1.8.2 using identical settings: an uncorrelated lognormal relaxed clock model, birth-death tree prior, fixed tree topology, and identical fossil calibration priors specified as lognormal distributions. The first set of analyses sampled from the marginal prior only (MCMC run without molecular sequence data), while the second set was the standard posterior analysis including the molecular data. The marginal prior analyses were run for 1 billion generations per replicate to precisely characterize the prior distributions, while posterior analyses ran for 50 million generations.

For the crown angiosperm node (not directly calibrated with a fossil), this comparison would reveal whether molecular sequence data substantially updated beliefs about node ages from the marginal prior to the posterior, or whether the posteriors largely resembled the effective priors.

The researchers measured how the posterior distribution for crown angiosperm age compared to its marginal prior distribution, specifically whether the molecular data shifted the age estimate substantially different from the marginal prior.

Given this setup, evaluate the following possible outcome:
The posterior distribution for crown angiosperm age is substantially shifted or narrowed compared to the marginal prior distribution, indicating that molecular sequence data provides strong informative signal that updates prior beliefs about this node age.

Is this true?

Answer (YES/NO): YES